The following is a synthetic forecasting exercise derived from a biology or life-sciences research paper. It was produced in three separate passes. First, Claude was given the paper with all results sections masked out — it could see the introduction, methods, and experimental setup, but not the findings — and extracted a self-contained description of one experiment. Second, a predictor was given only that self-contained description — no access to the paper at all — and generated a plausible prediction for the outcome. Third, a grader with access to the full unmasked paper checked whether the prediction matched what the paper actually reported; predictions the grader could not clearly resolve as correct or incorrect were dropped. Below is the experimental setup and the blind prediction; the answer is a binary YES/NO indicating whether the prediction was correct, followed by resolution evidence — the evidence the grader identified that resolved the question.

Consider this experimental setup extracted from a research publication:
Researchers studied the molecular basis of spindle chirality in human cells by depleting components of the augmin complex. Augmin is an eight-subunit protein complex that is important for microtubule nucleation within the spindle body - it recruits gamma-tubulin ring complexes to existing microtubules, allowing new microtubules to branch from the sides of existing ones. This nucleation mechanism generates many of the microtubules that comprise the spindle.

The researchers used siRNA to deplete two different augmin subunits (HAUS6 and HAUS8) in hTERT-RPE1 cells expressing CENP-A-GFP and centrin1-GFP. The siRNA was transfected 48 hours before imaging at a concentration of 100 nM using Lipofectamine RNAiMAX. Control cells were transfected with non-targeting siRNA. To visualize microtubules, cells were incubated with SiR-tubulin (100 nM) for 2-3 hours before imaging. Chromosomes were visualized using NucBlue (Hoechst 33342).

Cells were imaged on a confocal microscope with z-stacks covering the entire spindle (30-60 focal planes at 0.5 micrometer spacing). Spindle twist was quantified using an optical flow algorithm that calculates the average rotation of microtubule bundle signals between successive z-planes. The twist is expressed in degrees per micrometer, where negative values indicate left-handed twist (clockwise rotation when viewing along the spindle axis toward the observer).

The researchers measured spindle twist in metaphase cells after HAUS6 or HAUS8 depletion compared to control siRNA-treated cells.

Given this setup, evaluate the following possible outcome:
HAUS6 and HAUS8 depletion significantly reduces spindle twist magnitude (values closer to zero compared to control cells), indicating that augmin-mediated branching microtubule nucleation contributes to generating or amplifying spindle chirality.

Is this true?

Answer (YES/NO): NO